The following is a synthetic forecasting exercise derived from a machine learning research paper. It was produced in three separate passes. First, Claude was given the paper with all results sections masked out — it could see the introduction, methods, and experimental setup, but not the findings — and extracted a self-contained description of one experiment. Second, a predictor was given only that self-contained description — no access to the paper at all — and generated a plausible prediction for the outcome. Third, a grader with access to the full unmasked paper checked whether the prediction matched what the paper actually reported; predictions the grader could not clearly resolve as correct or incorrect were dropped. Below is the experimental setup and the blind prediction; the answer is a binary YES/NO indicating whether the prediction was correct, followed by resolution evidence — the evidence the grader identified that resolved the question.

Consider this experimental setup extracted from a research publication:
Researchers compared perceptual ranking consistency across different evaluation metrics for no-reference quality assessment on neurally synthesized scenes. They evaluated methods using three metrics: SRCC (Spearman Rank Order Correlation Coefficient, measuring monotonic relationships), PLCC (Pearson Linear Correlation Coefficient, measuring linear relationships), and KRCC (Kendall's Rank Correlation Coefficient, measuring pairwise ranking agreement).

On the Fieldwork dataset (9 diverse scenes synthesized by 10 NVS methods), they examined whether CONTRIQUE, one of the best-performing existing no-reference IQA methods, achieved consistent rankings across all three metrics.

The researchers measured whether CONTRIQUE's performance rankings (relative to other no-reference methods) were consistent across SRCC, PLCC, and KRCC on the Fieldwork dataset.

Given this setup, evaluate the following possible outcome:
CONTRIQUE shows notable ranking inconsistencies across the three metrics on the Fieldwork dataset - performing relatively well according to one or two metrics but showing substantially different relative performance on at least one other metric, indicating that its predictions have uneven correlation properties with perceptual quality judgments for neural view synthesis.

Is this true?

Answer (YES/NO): NO